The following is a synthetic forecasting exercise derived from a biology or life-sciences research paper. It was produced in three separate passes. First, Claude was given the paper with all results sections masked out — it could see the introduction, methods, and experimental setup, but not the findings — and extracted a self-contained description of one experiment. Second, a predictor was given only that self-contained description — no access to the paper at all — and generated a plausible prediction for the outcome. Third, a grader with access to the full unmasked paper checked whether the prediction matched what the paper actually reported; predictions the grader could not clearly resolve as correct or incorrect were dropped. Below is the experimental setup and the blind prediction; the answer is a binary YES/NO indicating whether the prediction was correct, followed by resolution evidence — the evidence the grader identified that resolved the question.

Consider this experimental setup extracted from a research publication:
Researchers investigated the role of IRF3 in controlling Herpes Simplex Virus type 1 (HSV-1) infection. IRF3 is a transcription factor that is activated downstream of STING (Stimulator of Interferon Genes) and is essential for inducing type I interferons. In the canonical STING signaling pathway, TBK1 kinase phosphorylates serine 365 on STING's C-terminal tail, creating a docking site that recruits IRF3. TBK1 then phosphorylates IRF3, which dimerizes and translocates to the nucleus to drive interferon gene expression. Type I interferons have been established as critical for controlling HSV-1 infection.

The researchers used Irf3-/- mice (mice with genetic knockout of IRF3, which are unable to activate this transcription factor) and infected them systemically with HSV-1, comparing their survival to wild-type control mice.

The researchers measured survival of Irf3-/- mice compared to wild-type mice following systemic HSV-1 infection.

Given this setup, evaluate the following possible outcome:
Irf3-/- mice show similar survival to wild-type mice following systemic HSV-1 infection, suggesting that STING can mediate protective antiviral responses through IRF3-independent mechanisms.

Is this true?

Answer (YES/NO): NO